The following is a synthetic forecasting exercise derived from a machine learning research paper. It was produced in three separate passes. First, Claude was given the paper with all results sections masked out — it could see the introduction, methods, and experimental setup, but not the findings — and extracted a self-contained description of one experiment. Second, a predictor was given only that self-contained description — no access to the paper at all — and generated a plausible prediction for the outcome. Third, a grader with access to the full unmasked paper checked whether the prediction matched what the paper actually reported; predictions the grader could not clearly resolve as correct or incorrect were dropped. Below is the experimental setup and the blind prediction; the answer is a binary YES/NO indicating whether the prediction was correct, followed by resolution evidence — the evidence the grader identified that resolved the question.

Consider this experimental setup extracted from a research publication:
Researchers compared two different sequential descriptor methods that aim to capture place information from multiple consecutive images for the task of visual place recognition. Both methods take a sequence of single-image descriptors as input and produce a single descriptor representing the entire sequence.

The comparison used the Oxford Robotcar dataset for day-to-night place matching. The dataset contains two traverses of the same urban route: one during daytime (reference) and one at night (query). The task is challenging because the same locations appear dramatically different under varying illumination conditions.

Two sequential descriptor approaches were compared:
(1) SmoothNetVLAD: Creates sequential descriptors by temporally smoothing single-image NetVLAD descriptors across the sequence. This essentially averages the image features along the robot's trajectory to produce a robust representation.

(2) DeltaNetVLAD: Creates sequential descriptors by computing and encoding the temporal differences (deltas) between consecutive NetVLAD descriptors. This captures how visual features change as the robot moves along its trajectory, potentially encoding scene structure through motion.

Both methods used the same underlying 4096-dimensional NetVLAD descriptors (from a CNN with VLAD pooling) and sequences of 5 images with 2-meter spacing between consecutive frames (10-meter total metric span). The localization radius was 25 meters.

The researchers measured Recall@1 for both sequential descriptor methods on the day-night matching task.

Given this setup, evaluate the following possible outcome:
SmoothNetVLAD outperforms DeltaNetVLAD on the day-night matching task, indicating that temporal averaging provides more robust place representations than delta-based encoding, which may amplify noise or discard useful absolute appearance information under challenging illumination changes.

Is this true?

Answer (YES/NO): YES